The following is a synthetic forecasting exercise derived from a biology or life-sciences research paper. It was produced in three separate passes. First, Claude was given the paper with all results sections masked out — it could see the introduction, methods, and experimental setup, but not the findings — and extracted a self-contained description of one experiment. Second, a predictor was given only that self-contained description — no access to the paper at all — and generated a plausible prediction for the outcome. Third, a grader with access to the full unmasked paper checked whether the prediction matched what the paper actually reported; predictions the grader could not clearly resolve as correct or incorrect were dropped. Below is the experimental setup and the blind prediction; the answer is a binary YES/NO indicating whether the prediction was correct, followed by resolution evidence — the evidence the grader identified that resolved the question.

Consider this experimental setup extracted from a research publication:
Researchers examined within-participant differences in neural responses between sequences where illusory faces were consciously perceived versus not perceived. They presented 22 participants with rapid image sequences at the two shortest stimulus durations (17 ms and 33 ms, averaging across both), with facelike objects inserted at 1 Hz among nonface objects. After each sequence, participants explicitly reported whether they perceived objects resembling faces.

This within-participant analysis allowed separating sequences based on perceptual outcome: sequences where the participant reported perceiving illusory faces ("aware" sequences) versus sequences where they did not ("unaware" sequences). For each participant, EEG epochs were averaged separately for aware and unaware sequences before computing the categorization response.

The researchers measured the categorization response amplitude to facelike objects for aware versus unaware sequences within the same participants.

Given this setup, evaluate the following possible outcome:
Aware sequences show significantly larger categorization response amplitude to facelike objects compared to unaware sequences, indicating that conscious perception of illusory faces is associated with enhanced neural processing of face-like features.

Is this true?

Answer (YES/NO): YES